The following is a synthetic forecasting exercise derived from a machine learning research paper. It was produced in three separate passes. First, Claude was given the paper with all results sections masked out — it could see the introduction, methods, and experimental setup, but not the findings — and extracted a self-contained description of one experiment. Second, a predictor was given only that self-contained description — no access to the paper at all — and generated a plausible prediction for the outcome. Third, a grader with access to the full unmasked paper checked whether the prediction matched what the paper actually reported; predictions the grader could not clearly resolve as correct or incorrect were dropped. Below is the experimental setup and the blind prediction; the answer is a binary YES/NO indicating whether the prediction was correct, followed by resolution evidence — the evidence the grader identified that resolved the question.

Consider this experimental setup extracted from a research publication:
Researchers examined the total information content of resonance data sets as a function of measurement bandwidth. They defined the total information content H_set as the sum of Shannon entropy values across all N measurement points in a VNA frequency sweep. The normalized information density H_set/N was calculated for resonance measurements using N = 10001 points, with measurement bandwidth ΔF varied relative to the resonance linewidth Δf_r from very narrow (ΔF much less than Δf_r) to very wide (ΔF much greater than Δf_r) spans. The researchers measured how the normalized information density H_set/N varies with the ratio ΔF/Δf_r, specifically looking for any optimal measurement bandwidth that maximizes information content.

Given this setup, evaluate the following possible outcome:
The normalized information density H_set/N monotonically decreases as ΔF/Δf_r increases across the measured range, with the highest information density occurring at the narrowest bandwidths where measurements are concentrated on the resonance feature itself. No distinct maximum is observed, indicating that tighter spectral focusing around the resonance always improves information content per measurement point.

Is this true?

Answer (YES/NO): NO